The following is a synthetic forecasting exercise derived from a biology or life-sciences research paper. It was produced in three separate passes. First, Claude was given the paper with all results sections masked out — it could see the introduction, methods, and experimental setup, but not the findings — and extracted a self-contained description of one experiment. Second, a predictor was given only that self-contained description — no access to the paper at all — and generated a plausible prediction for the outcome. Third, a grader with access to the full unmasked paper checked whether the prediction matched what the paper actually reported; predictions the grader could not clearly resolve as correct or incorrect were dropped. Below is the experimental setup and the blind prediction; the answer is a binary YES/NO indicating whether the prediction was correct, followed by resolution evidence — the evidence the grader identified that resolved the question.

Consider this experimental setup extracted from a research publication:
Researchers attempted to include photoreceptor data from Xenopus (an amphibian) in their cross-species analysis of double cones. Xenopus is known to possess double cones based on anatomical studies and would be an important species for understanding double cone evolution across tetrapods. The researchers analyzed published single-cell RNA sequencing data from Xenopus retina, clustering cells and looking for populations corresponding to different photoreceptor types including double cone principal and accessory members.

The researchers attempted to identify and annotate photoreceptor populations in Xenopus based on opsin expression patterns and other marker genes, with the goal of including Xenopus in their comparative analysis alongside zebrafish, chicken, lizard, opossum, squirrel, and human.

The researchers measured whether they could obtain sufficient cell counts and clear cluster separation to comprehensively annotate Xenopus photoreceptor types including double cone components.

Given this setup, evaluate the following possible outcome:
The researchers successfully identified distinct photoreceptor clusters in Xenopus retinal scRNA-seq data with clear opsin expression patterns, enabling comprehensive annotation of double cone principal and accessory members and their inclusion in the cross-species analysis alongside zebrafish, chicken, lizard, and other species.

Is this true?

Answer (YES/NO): NO